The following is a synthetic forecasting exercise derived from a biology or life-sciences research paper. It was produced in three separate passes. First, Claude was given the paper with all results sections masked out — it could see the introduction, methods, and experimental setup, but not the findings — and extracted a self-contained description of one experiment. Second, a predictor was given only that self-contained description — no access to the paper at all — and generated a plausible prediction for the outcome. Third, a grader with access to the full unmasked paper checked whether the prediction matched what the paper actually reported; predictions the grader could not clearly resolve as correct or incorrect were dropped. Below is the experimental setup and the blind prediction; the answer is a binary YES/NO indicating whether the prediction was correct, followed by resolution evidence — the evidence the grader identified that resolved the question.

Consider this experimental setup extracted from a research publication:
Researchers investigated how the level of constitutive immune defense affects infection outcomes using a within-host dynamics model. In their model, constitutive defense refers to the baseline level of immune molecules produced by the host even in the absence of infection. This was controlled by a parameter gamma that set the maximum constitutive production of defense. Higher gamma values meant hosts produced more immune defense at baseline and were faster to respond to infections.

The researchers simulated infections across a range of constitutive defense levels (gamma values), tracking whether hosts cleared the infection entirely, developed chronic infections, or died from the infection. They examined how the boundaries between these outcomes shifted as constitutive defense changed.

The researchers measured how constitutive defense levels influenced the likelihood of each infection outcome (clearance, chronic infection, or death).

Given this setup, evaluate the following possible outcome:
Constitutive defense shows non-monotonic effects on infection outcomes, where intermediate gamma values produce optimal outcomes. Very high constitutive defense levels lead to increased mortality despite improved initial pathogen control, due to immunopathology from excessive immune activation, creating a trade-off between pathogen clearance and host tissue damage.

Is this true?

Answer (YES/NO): NO